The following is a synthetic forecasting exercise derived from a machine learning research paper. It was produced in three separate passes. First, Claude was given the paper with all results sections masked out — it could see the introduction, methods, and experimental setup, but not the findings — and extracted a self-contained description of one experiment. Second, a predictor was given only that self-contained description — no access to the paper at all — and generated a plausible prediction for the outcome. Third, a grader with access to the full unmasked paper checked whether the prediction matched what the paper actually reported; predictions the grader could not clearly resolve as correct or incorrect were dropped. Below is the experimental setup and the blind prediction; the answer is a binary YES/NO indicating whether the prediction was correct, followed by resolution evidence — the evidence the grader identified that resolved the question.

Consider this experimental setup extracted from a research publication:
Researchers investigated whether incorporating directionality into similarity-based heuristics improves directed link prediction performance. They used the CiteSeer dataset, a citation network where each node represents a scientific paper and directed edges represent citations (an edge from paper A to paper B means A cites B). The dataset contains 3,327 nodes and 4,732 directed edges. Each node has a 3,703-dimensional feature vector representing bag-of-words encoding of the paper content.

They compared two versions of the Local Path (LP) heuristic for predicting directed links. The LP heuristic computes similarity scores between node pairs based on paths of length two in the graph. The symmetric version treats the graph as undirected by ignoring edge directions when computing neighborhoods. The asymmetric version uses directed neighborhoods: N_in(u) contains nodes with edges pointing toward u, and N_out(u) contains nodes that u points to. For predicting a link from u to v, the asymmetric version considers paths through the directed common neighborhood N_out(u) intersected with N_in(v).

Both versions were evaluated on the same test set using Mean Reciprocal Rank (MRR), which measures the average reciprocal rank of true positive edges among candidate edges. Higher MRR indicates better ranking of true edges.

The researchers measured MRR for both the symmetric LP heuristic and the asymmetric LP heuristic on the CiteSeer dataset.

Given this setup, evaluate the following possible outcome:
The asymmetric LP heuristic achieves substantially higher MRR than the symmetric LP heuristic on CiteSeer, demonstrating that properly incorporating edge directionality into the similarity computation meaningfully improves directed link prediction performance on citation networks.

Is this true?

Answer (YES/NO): NO